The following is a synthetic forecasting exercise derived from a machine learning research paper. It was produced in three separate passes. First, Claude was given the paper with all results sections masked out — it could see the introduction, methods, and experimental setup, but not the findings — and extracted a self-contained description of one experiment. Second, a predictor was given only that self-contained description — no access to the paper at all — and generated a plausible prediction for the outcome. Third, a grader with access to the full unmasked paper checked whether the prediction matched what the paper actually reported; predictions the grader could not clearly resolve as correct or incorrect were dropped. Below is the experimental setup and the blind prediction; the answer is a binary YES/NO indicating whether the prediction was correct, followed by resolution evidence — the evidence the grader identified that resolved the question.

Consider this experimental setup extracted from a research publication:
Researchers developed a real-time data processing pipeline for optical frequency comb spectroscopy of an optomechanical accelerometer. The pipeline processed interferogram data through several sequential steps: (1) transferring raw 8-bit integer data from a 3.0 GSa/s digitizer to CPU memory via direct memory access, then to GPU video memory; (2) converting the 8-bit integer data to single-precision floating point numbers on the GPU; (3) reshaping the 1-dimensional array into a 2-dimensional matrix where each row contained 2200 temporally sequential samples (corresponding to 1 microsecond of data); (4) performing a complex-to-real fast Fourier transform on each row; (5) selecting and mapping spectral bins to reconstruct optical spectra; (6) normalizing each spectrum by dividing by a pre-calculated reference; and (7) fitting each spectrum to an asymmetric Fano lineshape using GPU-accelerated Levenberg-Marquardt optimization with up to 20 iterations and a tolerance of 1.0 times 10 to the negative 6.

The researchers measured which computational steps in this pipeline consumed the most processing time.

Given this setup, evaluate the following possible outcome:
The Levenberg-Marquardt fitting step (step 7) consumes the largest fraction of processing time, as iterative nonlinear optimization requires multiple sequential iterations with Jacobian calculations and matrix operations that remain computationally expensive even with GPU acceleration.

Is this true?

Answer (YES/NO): NO